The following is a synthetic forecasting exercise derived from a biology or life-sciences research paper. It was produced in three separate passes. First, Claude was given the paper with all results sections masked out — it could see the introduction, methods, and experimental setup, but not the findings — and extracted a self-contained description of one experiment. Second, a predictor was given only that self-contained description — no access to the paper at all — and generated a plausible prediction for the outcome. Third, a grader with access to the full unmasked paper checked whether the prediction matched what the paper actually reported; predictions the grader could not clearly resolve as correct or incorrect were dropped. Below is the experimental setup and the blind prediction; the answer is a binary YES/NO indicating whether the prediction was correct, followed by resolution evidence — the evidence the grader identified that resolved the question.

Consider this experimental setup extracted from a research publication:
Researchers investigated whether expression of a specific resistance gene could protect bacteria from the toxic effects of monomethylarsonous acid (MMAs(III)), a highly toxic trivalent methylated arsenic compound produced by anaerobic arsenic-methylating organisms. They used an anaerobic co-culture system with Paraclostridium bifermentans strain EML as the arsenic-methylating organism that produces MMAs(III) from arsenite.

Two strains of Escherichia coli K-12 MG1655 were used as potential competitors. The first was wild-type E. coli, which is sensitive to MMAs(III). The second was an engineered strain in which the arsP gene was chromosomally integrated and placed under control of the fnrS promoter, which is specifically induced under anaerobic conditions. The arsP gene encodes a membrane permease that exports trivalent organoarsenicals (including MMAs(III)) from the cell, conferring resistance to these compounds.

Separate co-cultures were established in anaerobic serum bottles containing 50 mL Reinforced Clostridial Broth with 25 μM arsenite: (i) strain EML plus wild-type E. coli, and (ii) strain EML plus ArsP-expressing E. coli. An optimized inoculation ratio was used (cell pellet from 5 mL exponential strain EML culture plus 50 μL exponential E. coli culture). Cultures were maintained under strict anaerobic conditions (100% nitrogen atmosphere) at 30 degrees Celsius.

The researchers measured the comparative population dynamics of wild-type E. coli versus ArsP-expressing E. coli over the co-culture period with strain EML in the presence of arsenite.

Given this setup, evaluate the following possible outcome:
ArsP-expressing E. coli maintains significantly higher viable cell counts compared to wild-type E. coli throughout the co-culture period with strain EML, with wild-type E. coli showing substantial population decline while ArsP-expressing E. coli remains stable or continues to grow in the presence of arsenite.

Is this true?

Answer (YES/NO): NO